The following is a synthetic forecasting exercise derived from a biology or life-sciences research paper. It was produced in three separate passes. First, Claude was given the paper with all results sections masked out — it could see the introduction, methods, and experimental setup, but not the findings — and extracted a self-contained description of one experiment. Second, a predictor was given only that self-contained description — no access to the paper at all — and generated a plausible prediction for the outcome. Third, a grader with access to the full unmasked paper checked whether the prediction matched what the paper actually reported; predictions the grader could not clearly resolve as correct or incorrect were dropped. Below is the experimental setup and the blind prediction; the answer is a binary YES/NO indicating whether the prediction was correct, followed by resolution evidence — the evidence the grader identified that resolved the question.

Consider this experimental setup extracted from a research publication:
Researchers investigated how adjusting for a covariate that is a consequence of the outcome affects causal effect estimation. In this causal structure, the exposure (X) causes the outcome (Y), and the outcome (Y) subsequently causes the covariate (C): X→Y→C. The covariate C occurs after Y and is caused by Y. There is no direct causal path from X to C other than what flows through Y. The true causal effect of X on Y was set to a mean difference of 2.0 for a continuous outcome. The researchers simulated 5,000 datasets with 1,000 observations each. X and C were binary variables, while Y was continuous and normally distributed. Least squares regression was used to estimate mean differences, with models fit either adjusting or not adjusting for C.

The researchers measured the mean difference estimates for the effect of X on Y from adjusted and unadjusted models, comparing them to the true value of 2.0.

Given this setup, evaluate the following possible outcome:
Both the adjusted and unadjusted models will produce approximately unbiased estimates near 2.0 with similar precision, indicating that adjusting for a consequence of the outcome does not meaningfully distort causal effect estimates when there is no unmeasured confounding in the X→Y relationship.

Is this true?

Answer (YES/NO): NO